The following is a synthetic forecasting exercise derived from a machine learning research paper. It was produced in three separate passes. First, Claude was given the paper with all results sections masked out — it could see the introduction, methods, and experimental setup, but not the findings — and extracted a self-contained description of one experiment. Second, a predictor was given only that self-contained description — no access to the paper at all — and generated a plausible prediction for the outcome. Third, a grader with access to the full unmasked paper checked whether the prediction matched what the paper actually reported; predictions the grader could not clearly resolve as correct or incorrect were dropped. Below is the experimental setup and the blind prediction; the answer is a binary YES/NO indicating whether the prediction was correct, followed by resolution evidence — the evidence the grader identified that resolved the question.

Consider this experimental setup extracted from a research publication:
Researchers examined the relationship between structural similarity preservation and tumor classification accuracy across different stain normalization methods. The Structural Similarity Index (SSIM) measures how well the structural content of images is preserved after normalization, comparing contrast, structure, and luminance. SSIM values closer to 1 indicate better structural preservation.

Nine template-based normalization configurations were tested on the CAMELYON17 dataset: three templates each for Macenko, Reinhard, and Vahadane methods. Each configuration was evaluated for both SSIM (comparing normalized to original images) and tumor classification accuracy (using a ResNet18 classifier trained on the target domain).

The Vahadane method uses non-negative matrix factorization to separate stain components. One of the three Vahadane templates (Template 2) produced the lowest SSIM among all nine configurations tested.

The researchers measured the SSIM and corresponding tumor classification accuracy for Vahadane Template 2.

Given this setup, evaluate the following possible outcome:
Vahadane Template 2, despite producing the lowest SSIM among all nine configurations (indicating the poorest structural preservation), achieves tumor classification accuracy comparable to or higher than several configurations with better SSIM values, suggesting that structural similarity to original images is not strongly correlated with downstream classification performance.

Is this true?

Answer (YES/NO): NO